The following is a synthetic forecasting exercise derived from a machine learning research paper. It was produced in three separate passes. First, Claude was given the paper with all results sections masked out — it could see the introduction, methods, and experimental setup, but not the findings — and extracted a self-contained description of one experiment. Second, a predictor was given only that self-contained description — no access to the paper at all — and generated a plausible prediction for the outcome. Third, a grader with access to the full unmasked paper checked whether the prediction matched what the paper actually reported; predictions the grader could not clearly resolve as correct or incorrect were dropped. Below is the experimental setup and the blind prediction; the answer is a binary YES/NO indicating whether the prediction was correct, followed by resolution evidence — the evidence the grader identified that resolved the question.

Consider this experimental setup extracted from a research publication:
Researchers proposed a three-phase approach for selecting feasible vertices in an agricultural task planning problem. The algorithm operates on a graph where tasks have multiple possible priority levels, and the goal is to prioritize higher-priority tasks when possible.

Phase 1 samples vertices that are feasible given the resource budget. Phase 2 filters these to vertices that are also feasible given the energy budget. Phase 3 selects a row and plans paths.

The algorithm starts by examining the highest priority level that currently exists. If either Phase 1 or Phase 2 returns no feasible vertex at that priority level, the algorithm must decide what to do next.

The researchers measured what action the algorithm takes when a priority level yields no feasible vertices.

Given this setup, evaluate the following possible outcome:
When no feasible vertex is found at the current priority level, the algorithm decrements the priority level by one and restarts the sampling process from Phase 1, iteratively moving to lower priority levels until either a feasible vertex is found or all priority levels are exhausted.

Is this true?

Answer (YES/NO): NO